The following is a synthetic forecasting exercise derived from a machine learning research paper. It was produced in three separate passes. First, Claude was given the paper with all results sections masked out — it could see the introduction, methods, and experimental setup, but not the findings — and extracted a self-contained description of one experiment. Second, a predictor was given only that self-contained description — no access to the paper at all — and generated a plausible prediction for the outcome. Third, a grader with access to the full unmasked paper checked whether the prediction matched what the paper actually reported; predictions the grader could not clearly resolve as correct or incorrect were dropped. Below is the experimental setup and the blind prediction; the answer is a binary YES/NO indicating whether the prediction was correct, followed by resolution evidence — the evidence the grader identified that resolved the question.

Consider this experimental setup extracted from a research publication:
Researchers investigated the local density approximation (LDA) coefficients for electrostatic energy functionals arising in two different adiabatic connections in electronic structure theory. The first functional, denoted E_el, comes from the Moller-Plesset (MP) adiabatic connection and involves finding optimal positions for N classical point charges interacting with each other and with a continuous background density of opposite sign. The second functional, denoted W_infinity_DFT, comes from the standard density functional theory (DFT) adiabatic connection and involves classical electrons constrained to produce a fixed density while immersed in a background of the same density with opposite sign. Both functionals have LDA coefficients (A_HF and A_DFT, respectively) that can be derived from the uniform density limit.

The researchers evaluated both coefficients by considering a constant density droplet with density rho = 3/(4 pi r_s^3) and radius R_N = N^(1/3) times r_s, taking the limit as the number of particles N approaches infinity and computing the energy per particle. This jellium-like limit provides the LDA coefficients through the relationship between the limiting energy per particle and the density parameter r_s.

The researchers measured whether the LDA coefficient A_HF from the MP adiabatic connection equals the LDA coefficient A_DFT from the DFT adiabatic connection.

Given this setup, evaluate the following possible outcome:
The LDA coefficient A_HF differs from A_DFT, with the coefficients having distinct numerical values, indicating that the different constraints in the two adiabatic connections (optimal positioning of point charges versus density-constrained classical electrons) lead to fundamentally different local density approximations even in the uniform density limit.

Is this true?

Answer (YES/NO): NO